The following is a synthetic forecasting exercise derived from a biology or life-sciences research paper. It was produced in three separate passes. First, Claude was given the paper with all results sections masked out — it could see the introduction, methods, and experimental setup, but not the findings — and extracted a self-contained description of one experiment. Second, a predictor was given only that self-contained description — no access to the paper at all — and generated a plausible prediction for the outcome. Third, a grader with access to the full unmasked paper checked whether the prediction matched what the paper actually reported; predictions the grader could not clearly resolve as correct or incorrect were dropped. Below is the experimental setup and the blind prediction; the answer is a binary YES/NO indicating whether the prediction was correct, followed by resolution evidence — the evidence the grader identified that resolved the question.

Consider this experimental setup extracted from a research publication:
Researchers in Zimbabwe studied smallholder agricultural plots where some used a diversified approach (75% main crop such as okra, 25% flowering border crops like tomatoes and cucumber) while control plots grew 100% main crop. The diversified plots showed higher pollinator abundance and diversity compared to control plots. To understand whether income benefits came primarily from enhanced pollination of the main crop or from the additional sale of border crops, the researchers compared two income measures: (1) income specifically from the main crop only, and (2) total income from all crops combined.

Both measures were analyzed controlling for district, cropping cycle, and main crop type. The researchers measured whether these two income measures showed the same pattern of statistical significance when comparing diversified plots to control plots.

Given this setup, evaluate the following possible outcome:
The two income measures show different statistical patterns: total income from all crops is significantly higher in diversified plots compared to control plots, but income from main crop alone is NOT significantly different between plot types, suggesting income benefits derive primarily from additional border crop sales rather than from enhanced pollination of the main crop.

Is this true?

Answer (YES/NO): YES